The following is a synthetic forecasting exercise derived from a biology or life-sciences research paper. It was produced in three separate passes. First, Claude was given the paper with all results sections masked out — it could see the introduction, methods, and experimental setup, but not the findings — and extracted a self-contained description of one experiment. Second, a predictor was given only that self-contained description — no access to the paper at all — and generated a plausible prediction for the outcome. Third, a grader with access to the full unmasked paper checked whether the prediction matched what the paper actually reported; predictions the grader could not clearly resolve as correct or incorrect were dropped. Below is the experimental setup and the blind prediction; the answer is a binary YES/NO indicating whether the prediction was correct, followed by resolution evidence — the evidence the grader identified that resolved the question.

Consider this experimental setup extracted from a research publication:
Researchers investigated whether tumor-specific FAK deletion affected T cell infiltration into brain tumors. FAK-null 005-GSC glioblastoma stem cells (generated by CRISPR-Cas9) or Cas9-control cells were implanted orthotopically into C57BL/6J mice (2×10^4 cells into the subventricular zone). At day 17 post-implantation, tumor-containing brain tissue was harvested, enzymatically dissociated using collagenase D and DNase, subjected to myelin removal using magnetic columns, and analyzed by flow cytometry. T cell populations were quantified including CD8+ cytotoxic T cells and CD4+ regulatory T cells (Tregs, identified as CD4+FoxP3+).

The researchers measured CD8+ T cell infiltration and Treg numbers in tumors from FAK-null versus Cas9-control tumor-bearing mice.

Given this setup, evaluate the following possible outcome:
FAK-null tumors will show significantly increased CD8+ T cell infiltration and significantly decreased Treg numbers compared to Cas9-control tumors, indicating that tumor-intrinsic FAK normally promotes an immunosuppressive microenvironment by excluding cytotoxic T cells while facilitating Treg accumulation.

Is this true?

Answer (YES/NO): NO